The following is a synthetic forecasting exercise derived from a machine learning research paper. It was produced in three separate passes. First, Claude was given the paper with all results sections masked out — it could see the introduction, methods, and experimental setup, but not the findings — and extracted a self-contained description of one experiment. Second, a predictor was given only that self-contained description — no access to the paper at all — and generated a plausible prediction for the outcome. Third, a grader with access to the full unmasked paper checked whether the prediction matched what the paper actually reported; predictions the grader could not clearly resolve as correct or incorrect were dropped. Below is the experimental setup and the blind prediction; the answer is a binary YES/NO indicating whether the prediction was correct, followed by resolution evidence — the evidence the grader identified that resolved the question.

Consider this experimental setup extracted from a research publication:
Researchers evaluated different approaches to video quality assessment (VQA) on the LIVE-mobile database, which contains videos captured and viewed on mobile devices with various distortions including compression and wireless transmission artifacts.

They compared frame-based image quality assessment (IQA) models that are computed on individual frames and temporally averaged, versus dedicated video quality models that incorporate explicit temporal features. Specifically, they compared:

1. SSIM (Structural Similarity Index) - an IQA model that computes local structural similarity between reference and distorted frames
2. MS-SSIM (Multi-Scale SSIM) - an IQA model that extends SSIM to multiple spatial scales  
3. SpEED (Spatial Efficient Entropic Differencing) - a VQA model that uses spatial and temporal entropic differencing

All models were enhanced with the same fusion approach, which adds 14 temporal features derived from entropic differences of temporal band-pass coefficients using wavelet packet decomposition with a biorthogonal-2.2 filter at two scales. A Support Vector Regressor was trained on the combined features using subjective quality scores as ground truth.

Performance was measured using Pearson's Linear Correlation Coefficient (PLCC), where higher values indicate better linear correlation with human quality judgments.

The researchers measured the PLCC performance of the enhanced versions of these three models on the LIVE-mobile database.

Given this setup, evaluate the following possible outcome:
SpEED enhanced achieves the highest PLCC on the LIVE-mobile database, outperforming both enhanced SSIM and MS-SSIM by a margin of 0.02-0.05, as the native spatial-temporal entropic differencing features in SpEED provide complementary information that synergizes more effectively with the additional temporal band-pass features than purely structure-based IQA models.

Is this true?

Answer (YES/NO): YES